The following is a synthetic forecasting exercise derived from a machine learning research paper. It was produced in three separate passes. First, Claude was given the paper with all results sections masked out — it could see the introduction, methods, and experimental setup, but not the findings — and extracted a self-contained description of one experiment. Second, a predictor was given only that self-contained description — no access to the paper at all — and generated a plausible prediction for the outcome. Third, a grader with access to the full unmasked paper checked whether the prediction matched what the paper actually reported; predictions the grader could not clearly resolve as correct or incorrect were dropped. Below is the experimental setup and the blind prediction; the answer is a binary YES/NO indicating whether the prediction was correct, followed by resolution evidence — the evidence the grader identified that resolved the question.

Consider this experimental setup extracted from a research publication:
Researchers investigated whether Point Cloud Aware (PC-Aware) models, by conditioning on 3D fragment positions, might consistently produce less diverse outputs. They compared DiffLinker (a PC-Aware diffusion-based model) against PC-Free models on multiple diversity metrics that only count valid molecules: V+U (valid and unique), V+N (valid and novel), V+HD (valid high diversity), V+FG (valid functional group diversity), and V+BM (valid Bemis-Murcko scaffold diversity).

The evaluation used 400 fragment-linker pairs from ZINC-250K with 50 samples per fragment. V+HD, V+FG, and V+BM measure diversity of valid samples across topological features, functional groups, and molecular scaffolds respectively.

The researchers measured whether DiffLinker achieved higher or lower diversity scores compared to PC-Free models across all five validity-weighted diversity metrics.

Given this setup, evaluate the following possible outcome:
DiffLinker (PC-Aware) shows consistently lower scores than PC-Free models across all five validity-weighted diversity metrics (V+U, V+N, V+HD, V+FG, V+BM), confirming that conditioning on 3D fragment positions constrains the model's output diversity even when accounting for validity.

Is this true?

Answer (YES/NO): YES